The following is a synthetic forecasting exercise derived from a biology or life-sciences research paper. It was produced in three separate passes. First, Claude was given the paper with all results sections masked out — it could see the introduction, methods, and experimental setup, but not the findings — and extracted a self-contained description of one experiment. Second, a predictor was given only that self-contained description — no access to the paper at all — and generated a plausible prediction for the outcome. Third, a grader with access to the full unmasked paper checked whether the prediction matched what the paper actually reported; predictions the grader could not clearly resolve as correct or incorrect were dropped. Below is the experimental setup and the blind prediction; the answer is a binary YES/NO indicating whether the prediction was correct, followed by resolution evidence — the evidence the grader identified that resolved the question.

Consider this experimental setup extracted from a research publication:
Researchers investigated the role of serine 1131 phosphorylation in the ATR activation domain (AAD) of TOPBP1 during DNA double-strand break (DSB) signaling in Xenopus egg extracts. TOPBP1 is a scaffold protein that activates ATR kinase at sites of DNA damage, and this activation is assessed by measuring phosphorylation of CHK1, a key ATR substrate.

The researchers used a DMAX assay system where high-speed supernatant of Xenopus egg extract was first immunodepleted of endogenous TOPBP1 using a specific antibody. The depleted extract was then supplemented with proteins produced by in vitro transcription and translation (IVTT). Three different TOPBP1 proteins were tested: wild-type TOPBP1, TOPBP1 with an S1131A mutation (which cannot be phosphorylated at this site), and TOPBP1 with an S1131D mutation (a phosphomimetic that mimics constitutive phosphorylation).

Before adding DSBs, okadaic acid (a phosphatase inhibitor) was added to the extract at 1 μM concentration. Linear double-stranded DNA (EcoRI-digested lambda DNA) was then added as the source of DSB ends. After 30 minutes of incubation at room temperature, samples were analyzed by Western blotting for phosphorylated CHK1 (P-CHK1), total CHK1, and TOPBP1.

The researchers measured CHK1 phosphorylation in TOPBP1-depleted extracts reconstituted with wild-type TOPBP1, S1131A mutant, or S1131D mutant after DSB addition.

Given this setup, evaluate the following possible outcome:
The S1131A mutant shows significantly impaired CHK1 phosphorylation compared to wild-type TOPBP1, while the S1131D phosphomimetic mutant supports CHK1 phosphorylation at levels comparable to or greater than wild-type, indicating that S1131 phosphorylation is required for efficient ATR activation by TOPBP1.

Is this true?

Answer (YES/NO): YES